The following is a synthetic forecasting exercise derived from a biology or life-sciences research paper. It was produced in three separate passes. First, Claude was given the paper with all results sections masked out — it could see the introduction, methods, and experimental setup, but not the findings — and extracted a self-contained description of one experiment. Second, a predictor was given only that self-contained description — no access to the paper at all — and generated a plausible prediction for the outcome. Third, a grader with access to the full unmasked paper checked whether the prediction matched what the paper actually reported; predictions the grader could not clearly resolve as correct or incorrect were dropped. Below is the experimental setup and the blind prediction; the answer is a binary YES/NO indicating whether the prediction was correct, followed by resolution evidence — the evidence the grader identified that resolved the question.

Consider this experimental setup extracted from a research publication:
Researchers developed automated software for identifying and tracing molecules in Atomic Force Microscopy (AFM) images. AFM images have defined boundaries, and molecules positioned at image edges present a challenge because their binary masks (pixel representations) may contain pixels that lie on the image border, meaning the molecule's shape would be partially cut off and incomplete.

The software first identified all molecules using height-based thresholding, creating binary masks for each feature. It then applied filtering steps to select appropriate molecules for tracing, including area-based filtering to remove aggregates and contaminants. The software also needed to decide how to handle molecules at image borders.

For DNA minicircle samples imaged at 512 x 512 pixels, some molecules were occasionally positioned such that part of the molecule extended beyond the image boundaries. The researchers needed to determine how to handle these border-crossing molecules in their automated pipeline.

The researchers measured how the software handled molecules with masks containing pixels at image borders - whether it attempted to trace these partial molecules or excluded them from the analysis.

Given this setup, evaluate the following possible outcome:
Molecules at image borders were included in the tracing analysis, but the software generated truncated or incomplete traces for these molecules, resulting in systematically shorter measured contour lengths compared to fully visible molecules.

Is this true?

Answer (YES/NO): NO